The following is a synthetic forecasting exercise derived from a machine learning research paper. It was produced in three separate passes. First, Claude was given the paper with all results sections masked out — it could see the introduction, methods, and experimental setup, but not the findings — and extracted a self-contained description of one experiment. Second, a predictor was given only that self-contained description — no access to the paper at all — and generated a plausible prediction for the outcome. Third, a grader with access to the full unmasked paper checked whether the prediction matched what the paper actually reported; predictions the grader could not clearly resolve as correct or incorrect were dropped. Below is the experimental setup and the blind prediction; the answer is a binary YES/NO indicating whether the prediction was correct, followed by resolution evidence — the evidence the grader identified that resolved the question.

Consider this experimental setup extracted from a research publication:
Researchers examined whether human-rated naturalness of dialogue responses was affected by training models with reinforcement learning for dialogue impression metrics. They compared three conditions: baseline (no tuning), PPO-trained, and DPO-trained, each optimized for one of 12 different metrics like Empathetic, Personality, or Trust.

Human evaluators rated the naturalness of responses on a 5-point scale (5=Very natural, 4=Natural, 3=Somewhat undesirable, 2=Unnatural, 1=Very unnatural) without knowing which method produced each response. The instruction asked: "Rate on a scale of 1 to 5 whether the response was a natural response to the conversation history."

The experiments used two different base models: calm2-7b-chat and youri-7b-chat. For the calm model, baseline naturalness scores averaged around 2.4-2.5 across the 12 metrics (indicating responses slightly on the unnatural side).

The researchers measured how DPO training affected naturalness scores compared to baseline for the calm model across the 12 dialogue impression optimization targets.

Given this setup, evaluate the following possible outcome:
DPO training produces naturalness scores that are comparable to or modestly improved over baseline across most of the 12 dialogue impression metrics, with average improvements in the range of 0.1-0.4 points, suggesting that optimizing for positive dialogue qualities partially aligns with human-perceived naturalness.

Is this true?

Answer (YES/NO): YES